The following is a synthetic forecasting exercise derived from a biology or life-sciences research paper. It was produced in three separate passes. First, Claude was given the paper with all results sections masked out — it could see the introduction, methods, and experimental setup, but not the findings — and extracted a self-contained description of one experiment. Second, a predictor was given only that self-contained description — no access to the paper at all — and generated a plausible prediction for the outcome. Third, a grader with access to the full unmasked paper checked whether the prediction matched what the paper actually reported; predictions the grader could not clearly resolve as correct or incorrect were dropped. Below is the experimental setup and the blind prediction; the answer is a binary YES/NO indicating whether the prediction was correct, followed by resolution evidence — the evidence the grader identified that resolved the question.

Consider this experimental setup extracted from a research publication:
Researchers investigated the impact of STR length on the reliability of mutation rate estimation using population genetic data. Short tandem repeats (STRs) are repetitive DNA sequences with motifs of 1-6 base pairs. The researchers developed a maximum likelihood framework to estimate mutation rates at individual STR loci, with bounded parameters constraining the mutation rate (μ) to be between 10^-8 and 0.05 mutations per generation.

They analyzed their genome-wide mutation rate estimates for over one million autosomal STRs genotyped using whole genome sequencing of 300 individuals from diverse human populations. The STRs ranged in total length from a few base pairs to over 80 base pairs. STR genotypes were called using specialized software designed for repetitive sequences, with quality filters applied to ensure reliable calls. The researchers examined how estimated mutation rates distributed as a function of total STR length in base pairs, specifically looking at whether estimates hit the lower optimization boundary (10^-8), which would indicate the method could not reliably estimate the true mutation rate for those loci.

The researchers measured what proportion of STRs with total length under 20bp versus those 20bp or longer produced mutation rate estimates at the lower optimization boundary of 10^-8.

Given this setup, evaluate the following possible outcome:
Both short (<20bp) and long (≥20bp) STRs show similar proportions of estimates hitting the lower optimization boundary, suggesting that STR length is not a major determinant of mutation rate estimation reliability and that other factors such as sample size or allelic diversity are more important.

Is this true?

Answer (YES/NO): NO